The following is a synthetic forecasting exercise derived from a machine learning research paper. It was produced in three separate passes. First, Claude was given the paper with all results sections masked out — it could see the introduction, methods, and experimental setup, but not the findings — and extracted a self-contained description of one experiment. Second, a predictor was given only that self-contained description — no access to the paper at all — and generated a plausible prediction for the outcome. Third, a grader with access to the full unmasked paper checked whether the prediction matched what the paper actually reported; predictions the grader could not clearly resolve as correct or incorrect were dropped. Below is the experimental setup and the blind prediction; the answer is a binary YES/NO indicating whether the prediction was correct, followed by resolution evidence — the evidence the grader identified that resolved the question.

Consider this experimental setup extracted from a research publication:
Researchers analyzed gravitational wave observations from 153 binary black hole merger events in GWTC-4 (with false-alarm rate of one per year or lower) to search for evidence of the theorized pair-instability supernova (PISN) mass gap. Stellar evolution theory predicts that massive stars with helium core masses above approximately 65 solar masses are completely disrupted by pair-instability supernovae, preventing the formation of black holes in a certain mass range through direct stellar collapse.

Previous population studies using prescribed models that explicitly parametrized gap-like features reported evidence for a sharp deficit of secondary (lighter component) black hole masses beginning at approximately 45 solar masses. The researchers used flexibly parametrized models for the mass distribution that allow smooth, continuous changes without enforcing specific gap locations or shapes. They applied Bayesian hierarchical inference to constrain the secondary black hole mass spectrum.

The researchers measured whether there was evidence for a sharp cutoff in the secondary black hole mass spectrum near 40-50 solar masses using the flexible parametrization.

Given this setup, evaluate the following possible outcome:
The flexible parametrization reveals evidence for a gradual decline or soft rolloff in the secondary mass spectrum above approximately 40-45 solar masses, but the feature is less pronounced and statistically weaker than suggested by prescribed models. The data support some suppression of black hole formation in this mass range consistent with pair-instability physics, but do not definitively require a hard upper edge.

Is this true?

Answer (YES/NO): NO